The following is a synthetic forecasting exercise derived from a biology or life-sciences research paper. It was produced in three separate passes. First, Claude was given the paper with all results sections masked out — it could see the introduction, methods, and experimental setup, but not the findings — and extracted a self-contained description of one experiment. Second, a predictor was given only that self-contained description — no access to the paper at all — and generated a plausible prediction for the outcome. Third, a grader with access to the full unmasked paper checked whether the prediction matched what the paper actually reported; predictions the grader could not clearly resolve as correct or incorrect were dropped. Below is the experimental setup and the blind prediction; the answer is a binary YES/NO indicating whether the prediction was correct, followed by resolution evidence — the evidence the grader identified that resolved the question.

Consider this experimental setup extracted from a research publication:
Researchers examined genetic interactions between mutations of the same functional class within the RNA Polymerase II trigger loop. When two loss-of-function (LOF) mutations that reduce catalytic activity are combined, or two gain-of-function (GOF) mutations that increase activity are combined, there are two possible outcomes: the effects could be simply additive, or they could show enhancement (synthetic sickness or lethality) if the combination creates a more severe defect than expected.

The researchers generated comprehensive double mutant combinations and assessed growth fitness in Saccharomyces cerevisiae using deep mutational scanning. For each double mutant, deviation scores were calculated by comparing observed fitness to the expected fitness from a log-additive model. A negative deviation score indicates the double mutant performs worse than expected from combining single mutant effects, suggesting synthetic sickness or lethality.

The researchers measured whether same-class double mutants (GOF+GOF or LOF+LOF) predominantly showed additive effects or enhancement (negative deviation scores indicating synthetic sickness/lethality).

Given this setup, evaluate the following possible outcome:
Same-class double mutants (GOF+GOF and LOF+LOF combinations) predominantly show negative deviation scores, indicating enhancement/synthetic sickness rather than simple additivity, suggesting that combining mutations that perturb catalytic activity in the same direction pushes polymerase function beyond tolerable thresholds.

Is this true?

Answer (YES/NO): YES